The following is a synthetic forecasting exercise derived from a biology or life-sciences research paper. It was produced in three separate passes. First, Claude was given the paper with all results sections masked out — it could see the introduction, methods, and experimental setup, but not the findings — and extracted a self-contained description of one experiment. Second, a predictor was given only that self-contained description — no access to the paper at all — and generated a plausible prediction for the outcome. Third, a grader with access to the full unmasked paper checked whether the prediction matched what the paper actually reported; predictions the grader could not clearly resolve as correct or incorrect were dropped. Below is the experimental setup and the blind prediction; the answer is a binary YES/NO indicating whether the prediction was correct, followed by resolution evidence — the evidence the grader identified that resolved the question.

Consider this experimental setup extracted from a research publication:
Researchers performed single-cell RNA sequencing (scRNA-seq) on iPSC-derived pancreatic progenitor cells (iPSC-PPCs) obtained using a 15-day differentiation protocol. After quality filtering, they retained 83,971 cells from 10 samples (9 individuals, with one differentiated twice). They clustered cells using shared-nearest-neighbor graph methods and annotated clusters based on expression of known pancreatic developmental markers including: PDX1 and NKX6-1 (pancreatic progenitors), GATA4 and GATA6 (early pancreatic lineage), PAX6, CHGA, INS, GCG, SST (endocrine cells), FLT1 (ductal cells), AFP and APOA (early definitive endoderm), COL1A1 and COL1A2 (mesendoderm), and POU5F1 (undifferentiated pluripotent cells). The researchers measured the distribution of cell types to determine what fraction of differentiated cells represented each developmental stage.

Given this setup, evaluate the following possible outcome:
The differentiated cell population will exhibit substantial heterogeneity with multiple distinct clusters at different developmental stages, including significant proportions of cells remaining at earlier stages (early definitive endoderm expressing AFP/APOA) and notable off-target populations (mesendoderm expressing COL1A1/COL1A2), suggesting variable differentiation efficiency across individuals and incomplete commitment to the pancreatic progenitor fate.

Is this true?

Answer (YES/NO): NO